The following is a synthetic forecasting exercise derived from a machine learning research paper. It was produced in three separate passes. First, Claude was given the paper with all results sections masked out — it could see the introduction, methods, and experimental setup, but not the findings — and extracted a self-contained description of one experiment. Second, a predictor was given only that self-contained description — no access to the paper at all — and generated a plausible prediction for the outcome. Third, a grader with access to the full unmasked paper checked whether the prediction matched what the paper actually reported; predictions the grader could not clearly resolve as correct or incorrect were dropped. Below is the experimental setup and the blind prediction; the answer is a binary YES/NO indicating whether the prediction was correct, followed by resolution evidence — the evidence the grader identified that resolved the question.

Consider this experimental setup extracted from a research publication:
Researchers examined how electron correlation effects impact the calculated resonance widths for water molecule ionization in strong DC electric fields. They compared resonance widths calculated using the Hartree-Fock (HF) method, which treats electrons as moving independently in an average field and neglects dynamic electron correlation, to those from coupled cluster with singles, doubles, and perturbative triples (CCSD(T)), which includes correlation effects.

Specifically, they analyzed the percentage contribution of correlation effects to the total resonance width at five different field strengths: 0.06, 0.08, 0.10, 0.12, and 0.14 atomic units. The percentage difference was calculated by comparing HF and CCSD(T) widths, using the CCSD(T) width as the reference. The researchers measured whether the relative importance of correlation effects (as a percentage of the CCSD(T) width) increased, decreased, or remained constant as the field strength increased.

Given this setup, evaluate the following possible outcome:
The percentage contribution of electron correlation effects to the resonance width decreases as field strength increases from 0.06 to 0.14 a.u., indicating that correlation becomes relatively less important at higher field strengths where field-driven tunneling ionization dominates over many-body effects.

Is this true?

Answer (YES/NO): YES